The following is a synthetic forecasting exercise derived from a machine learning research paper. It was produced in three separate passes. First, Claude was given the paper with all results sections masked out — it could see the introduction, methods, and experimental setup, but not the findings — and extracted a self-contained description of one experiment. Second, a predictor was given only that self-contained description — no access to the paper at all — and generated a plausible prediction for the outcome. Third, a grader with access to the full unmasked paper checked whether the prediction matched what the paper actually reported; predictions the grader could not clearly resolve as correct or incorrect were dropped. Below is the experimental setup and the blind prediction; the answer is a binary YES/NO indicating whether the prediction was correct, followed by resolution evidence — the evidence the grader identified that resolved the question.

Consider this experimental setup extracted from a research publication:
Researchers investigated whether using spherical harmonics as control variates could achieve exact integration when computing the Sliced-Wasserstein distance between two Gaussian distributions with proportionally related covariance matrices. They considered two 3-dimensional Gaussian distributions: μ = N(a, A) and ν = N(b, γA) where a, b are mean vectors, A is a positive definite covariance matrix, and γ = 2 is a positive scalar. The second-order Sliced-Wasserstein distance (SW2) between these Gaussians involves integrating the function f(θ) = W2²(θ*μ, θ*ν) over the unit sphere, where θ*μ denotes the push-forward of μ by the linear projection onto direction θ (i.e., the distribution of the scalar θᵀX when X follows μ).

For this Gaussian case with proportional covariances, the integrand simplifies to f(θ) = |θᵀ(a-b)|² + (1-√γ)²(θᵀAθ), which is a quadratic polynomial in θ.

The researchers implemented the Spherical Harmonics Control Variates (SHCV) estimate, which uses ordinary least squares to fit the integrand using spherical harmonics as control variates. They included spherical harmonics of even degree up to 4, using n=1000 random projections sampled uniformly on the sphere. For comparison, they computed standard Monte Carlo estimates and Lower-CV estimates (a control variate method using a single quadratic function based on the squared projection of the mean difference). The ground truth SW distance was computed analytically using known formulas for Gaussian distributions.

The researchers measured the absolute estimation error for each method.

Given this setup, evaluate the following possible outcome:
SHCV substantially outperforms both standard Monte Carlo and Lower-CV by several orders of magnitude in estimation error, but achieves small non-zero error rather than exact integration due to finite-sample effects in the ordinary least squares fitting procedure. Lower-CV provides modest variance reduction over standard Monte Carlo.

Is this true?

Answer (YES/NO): NO